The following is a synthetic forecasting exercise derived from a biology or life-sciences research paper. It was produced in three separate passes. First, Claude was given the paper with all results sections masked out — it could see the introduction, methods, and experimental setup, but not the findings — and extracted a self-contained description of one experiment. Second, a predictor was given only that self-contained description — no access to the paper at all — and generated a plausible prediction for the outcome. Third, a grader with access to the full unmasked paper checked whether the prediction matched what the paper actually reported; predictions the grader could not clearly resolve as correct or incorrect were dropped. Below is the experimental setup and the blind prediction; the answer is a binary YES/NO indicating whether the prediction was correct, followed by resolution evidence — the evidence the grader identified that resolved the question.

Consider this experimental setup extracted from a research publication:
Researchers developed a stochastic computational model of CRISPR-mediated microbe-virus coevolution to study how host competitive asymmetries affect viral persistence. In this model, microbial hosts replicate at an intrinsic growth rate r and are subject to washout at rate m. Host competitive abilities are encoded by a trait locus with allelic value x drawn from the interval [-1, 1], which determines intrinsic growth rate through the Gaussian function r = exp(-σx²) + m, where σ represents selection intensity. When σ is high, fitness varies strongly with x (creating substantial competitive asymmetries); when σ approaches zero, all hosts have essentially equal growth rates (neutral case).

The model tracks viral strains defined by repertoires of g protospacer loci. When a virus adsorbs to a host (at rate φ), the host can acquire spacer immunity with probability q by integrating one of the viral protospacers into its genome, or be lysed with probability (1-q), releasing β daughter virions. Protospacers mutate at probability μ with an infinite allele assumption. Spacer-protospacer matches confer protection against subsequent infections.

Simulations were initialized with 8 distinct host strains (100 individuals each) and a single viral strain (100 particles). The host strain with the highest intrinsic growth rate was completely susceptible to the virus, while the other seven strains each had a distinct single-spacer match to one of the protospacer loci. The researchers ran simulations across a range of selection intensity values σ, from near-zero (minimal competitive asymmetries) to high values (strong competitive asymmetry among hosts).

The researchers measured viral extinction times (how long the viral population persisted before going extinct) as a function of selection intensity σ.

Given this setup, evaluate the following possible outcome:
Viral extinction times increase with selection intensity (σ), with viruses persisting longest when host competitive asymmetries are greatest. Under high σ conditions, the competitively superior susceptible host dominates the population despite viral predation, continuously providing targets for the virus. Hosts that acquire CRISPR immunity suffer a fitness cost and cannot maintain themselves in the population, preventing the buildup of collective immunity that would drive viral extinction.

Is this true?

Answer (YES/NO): NO